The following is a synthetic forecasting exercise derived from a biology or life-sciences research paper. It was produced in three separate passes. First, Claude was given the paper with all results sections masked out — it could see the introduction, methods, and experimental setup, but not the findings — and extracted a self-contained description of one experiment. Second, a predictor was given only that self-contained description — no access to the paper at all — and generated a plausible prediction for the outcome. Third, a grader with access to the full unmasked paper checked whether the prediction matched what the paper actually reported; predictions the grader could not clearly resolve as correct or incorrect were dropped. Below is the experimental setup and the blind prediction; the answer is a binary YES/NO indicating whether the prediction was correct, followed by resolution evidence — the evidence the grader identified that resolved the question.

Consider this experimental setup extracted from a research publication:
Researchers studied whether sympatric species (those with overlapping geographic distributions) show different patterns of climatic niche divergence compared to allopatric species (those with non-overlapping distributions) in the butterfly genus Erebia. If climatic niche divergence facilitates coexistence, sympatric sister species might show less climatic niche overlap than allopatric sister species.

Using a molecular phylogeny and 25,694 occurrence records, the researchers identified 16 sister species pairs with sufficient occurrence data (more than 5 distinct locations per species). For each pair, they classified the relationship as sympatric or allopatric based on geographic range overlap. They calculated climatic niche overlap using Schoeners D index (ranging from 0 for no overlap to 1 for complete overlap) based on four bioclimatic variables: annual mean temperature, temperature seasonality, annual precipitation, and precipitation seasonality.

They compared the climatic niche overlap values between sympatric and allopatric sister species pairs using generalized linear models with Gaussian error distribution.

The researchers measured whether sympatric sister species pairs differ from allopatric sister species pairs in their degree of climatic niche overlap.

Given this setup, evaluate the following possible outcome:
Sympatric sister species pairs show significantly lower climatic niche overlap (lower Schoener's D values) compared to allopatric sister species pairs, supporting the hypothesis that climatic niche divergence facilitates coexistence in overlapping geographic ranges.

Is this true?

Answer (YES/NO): NO